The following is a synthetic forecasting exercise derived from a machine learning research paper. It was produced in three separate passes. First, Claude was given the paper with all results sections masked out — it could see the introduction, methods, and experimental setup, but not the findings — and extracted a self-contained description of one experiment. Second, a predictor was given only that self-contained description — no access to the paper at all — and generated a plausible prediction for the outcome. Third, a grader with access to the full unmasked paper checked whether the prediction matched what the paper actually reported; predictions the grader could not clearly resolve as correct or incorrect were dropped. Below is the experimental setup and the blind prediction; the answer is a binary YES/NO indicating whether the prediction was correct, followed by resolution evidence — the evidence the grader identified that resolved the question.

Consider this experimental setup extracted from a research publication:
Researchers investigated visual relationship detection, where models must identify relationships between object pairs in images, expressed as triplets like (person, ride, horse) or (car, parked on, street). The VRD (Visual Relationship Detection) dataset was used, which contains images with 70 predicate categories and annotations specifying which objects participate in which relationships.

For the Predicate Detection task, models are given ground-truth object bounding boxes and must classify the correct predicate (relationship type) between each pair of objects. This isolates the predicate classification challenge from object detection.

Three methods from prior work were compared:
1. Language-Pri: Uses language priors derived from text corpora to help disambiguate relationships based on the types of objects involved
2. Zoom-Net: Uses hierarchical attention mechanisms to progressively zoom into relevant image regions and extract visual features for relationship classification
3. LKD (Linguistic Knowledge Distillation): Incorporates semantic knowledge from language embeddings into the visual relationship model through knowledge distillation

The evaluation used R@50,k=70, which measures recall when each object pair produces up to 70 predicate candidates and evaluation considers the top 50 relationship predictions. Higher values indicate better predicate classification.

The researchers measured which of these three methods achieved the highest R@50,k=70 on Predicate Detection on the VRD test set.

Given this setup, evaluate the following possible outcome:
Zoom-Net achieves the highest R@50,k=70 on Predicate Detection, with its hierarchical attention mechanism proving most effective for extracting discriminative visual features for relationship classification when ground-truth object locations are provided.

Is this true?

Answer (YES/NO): YES